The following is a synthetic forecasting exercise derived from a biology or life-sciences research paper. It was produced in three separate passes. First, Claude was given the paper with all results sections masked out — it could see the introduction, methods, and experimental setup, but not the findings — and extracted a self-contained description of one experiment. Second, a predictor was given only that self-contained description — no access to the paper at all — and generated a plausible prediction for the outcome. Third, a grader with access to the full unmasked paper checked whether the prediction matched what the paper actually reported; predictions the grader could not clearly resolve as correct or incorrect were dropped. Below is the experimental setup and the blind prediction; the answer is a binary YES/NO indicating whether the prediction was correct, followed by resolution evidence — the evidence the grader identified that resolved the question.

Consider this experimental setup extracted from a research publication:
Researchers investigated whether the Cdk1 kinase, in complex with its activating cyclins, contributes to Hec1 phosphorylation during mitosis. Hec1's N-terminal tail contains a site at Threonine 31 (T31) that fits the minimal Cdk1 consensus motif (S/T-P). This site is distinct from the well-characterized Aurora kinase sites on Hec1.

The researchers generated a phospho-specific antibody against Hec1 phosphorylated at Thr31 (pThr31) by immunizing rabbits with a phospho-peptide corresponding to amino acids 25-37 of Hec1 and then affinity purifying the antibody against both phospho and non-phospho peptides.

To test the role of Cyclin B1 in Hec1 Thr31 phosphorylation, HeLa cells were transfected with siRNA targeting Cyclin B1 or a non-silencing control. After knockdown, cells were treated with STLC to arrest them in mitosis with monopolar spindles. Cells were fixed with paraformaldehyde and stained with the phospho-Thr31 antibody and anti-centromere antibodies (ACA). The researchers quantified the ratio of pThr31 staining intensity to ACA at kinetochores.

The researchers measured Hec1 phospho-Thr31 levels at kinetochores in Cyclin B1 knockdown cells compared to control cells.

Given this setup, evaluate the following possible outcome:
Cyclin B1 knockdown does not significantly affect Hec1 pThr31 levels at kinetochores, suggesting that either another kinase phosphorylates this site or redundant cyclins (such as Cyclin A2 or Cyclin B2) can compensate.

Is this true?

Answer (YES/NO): NO